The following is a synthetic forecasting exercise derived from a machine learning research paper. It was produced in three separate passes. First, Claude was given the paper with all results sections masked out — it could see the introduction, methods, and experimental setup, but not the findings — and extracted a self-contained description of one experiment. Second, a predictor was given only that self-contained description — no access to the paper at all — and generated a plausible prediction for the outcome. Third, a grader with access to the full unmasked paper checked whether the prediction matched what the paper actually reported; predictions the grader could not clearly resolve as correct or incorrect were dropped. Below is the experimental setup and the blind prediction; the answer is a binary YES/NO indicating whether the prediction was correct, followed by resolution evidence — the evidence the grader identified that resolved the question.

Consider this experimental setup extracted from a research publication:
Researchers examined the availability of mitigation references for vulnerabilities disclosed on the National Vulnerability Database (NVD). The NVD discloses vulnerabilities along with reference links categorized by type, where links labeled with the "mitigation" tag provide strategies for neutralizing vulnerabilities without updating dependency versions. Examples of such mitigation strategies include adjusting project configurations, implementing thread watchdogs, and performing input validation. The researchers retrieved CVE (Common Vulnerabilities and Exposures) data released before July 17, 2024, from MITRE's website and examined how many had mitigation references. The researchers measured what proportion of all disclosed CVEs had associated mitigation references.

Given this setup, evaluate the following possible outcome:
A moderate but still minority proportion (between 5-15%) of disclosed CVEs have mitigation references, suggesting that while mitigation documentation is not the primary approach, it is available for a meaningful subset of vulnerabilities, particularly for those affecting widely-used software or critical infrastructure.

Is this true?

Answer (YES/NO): NO